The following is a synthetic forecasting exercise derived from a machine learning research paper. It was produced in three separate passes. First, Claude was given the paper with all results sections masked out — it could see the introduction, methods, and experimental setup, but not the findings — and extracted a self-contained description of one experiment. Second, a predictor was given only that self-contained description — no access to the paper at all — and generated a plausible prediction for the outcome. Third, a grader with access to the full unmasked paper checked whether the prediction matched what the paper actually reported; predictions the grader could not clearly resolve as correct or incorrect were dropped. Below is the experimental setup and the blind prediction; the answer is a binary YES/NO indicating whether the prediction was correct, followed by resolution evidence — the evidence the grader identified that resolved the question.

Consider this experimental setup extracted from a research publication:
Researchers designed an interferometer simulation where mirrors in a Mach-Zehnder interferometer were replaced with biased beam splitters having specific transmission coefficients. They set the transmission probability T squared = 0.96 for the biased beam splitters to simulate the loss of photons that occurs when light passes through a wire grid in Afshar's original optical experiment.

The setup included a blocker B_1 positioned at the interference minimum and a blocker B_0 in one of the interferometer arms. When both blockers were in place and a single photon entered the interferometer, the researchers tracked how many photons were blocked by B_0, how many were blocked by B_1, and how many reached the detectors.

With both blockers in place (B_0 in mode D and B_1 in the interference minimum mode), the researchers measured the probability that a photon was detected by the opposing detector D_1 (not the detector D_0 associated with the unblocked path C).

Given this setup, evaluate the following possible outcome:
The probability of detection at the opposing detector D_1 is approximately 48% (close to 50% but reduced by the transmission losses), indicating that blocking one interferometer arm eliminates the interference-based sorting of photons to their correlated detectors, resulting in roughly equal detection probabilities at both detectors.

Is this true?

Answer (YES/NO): NO